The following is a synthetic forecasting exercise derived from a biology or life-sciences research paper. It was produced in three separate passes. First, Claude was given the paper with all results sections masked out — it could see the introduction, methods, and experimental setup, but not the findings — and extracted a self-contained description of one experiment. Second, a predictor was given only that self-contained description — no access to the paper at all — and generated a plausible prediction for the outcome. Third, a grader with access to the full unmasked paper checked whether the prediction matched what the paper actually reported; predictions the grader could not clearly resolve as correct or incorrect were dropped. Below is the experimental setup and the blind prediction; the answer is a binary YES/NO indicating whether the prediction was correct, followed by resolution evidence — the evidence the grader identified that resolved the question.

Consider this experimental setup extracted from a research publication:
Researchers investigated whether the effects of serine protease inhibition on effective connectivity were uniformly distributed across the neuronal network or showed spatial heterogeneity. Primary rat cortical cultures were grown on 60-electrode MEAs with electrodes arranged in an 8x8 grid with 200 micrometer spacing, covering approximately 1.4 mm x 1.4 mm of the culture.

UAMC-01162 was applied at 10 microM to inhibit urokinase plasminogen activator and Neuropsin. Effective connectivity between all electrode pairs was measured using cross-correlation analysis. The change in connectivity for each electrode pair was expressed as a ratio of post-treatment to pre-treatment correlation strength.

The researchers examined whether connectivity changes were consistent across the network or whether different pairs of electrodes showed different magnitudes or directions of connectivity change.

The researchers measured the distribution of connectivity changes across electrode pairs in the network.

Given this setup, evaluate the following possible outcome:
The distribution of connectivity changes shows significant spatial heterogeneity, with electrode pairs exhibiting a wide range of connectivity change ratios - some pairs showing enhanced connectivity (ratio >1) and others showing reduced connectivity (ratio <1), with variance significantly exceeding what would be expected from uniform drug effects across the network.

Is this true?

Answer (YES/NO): NO